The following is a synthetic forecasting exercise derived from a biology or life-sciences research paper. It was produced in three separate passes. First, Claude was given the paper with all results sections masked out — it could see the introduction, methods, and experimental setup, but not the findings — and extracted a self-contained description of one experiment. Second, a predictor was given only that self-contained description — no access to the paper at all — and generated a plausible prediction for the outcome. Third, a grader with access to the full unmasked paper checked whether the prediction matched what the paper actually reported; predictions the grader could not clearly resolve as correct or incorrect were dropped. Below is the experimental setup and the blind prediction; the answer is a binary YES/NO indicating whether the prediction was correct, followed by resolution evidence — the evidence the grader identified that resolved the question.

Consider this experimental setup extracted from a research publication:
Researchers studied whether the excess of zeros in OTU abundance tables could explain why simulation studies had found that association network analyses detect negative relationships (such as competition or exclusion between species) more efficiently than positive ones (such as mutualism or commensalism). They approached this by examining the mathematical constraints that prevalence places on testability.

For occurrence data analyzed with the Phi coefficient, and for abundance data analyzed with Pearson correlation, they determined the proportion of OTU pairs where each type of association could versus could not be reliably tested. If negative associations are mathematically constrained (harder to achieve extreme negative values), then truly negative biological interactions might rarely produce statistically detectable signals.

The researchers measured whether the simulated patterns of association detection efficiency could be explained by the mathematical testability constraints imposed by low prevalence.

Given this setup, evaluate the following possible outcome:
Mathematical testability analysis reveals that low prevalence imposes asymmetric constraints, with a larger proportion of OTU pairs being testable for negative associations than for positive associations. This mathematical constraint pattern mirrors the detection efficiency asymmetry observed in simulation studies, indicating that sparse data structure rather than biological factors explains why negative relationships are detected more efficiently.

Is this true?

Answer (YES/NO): NO